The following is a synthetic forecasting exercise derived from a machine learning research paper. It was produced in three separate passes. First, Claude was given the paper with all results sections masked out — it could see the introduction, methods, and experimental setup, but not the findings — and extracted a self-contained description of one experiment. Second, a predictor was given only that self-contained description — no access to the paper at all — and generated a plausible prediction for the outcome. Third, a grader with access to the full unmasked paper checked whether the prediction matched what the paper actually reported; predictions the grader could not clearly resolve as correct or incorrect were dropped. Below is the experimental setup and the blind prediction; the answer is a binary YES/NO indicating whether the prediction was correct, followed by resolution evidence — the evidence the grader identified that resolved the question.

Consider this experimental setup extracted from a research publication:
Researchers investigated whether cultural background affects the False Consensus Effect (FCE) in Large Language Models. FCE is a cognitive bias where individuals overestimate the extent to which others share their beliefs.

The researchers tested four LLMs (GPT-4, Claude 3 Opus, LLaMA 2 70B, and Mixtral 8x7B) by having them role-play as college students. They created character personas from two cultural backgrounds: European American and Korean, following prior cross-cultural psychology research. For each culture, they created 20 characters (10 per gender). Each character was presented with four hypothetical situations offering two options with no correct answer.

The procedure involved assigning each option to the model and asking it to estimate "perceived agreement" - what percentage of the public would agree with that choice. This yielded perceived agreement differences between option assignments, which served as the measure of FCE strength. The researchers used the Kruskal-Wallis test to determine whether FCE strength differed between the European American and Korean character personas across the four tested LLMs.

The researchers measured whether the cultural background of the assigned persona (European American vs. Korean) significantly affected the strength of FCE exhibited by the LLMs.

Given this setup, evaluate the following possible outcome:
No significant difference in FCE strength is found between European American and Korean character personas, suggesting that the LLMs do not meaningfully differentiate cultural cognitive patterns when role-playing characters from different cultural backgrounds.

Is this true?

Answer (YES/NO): NO